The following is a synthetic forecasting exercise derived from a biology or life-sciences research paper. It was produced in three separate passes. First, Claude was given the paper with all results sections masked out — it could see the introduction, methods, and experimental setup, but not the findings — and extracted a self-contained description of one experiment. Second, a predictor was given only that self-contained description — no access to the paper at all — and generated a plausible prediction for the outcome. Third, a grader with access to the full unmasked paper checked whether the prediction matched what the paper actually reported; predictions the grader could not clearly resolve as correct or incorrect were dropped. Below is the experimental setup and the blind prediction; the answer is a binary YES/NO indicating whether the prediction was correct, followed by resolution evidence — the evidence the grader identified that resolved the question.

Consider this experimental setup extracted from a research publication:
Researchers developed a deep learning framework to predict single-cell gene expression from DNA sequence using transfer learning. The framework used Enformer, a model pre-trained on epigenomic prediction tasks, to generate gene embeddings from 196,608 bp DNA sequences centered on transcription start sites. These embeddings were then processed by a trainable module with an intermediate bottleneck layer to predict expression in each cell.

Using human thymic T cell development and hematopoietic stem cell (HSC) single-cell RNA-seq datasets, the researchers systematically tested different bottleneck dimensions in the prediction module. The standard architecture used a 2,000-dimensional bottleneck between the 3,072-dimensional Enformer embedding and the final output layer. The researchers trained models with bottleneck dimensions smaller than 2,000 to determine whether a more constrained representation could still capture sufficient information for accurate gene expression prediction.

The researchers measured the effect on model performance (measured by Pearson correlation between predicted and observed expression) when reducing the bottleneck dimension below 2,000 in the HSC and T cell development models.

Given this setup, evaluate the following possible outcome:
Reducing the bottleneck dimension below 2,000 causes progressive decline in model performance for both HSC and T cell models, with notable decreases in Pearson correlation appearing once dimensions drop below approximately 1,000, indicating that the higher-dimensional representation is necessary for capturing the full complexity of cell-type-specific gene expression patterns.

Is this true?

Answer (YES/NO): NO